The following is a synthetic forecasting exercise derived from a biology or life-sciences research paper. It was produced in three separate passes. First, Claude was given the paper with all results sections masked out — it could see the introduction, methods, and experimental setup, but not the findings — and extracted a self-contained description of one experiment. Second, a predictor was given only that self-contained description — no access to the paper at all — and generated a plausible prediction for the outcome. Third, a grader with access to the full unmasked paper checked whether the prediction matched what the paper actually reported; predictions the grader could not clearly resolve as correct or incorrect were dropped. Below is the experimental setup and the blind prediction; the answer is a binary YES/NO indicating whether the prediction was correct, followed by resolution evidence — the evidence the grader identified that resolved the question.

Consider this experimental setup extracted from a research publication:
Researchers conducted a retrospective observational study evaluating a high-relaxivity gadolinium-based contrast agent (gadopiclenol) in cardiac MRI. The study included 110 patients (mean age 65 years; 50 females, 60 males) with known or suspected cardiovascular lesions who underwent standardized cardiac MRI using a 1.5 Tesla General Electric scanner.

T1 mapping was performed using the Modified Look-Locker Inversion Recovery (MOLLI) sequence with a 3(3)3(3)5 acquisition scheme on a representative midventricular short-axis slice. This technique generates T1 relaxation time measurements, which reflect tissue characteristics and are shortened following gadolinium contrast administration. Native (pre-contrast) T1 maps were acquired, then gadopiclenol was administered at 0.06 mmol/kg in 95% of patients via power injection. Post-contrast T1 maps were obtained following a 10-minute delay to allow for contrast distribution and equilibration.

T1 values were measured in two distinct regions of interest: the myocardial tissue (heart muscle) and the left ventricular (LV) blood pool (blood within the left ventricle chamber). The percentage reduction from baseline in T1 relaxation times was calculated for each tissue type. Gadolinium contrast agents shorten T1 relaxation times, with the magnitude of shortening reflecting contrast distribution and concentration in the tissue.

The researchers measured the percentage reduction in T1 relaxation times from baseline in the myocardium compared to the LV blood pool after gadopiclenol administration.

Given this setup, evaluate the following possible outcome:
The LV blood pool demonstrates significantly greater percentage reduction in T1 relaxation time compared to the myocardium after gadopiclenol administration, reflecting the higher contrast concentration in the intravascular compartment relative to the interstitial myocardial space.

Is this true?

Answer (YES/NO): YES